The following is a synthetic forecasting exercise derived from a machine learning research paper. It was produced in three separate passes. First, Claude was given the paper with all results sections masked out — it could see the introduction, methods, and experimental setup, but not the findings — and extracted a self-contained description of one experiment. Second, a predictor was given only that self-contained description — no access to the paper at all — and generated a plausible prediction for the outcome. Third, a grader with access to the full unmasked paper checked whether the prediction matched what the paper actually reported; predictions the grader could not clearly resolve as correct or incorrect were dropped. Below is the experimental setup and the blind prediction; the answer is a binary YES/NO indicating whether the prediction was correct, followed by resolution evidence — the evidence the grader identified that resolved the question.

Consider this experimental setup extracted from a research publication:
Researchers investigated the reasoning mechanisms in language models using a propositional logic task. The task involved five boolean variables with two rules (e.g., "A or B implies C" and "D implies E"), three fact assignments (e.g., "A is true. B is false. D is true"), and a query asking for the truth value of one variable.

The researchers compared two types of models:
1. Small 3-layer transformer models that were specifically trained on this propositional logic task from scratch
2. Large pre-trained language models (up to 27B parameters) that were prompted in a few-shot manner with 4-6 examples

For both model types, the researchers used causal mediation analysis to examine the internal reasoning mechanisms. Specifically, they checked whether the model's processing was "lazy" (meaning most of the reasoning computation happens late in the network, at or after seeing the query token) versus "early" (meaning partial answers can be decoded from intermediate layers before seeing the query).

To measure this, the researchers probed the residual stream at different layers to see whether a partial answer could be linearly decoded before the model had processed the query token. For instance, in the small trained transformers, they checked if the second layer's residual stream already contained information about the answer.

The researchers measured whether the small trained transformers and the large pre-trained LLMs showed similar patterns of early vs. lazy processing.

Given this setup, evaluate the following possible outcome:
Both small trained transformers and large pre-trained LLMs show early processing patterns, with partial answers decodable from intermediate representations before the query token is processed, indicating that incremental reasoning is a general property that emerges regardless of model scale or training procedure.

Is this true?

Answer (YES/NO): NO